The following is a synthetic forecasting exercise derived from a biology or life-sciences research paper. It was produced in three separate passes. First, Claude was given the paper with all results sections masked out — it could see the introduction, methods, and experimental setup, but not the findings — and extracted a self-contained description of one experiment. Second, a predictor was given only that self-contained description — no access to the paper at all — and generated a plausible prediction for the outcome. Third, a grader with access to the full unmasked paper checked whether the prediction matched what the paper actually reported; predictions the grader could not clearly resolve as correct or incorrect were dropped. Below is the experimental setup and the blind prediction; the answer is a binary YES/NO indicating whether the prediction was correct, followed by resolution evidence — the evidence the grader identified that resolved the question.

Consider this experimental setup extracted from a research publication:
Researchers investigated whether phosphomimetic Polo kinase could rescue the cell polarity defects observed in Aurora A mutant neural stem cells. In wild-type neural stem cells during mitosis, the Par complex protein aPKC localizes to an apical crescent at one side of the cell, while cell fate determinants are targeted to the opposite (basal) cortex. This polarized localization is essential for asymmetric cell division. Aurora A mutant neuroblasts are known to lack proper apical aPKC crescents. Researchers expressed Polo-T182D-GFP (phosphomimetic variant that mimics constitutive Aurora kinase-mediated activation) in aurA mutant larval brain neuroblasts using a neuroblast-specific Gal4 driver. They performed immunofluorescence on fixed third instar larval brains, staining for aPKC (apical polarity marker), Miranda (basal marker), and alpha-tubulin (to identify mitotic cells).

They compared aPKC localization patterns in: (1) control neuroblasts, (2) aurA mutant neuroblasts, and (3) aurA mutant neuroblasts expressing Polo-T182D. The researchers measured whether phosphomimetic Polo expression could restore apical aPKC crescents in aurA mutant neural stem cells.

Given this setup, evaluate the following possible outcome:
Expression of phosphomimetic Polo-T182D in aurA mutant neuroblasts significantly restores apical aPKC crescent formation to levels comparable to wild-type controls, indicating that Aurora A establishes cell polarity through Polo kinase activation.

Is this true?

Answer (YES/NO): YES